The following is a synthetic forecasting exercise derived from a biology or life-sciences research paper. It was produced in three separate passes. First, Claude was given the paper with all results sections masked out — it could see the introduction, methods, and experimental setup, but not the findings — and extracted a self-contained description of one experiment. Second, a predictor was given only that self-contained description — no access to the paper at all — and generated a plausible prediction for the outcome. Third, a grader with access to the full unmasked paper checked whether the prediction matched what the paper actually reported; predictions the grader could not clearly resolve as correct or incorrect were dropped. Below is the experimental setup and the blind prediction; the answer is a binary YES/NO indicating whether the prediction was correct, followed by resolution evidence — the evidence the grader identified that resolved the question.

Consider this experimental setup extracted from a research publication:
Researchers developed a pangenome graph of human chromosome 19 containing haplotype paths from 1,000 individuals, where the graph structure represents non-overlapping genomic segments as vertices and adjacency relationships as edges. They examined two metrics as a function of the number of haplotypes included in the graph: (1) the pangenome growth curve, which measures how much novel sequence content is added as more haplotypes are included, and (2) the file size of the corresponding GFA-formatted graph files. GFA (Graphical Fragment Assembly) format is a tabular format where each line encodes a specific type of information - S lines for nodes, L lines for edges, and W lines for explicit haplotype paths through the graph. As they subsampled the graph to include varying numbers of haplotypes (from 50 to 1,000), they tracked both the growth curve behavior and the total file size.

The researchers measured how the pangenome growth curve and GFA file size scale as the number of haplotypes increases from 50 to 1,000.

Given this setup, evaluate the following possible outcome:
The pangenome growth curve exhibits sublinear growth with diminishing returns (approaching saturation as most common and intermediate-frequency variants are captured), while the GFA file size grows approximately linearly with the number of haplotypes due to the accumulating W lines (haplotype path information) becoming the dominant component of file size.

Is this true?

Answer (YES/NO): YES